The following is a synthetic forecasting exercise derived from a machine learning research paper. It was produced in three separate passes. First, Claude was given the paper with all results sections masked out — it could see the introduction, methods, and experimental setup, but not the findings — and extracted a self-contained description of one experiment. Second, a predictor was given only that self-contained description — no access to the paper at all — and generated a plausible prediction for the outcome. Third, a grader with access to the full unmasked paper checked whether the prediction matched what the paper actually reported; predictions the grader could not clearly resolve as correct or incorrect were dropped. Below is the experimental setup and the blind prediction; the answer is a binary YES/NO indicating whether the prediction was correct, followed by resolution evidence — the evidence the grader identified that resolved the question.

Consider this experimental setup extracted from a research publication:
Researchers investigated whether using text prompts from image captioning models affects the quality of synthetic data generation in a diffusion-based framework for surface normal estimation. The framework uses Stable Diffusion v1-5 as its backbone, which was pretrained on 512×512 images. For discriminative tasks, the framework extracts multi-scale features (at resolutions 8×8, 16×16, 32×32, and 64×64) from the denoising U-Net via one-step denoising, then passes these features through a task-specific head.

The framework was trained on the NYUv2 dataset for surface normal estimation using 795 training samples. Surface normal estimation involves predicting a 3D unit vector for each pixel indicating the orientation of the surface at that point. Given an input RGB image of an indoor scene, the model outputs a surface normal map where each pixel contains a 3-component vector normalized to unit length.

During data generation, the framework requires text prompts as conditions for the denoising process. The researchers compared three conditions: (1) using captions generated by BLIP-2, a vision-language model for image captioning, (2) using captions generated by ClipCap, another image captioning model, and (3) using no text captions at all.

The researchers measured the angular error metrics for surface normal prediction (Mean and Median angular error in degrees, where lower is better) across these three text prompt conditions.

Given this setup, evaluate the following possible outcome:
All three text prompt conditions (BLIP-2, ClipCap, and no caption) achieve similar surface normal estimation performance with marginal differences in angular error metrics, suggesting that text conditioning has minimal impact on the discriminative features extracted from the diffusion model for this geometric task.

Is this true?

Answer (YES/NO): NO